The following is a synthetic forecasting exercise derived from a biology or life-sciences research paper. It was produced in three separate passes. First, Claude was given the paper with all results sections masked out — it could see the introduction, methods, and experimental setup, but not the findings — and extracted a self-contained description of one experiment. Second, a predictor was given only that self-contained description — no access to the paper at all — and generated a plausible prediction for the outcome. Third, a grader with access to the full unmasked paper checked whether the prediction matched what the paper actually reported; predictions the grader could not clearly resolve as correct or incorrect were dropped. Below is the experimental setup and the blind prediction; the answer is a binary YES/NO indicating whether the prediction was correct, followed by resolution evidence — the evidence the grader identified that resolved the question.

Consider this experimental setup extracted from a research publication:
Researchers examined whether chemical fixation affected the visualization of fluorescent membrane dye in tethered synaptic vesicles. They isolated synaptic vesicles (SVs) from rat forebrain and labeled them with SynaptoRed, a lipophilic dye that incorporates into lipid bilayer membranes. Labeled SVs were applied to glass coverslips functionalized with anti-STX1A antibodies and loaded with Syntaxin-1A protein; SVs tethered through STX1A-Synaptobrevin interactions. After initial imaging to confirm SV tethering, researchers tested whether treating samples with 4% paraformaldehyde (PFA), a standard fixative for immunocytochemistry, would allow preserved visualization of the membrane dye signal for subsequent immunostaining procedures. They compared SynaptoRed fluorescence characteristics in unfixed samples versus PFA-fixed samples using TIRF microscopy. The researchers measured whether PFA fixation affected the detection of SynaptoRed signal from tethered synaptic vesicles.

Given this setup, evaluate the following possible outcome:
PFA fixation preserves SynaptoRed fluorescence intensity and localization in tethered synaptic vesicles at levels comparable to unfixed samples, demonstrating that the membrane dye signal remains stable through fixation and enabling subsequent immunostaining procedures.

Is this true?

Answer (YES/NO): NO